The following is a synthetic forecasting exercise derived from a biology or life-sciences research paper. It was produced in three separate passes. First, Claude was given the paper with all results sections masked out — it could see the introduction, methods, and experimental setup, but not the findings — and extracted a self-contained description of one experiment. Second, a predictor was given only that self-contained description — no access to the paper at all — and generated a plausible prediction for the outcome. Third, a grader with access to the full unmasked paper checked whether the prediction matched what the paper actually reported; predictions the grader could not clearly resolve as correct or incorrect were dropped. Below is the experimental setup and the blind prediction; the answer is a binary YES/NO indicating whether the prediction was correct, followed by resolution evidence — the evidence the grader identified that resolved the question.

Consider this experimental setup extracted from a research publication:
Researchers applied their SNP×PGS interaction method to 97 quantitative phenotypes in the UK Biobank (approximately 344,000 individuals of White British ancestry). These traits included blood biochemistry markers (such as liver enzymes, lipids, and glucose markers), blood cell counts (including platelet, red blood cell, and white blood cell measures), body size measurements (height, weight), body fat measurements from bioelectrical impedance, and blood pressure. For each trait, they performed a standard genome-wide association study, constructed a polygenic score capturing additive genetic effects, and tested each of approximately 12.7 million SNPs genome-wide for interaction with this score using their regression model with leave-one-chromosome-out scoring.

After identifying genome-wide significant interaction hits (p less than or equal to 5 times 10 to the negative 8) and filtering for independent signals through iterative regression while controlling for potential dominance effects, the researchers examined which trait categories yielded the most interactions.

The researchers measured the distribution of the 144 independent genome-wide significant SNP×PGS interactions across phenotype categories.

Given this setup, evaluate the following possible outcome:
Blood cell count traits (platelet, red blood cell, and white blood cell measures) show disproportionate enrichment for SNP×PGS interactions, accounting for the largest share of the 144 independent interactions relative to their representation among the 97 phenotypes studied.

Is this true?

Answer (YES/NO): NO